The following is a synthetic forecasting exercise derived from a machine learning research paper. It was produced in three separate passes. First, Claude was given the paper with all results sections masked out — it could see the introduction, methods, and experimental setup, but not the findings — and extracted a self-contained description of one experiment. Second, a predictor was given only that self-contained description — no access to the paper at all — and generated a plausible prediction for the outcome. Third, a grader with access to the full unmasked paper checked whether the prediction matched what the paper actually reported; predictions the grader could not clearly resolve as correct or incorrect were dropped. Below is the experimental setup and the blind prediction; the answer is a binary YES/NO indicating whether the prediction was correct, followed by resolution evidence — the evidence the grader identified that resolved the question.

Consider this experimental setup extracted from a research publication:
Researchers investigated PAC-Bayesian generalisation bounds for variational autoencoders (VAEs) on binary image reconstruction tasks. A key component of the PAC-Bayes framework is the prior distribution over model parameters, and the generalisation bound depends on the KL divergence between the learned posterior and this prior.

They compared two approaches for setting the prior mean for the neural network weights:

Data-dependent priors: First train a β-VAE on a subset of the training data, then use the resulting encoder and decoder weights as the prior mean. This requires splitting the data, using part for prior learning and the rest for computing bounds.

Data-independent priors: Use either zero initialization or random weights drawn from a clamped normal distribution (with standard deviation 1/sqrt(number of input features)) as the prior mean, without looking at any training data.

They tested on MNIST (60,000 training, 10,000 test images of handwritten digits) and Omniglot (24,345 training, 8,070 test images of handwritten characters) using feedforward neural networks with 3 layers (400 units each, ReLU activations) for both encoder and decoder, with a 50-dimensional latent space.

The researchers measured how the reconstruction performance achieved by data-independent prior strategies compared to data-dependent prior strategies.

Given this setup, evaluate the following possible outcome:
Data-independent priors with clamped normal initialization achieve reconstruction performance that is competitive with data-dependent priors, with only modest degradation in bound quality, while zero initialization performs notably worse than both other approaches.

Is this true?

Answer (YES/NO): NO